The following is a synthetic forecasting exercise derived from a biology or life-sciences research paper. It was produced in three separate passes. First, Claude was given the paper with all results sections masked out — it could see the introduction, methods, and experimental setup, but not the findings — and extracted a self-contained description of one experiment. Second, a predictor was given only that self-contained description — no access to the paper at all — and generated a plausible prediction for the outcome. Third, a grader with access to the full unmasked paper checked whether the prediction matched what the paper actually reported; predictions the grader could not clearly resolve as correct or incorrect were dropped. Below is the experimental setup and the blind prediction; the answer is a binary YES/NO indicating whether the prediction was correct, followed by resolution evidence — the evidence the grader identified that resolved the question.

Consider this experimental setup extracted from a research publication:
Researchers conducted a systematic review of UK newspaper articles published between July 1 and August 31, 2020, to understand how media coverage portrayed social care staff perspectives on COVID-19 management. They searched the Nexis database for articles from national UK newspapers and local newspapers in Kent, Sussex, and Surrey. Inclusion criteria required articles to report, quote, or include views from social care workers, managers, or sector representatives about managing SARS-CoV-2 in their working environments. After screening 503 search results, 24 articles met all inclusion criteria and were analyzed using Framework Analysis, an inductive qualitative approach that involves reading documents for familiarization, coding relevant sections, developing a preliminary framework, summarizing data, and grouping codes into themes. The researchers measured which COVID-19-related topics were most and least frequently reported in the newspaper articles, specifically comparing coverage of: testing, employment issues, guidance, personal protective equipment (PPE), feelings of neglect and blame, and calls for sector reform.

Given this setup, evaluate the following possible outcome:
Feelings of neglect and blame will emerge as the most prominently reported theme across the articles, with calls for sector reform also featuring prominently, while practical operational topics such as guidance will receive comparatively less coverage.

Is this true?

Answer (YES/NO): NO